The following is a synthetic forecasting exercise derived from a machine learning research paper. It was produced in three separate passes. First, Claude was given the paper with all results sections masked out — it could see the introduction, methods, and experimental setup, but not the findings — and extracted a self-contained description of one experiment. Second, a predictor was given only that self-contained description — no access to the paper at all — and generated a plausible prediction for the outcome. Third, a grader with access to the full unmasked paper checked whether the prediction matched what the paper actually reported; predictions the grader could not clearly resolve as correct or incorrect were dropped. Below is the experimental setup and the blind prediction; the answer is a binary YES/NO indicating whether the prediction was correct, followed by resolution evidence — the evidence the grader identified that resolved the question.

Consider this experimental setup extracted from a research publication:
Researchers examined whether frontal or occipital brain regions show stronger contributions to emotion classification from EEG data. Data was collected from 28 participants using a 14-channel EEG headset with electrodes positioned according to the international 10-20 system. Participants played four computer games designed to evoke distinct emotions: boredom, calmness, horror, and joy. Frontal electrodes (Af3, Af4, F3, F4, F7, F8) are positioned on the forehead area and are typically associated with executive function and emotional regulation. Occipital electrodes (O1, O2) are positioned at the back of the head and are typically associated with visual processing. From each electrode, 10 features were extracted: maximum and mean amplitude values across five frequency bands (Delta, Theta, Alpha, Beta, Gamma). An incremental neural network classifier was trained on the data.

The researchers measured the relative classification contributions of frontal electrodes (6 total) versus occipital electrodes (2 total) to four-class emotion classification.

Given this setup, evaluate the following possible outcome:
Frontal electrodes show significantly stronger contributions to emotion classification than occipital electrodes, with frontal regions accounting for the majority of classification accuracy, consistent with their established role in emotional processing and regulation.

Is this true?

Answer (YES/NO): NO